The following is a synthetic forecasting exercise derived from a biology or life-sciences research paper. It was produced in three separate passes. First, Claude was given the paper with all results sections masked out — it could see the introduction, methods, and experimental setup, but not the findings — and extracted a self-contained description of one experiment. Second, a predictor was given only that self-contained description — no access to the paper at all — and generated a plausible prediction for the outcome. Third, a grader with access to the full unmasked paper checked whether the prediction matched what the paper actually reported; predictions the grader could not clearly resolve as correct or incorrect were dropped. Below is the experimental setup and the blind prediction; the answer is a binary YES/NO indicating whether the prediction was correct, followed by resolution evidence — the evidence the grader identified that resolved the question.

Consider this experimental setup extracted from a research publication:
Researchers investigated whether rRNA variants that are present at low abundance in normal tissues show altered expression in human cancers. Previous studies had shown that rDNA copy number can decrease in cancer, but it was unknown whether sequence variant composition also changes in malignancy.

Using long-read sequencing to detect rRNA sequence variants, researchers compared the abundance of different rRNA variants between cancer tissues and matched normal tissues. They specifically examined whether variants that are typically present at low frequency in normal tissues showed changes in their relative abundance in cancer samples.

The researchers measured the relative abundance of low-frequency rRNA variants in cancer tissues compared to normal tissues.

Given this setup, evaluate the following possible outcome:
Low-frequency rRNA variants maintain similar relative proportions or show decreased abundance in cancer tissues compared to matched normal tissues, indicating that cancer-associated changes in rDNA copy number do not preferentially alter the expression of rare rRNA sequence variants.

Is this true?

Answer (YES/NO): NO